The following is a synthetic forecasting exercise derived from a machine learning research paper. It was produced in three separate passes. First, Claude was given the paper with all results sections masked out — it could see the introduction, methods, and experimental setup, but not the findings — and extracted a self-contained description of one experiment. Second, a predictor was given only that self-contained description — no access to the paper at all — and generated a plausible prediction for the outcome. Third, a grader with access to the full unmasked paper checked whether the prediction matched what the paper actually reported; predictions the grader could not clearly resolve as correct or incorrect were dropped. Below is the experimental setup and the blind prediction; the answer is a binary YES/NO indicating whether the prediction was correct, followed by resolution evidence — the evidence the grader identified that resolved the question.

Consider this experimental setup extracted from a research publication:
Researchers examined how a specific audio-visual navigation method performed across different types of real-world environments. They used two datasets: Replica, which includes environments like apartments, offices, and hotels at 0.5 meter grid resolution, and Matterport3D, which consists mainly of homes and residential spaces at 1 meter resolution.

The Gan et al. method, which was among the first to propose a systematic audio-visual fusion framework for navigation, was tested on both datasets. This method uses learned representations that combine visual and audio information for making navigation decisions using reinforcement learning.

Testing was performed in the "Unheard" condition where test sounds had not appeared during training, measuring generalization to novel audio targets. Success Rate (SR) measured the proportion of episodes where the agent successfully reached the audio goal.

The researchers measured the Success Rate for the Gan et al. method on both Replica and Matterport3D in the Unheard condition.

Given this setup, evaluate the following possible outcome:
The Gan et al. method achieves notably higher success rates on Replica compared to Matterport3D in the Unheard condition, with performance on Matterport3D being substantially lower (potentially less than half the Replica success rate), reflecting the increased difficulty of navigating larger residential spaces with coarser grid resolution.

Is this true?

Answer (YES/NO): NO